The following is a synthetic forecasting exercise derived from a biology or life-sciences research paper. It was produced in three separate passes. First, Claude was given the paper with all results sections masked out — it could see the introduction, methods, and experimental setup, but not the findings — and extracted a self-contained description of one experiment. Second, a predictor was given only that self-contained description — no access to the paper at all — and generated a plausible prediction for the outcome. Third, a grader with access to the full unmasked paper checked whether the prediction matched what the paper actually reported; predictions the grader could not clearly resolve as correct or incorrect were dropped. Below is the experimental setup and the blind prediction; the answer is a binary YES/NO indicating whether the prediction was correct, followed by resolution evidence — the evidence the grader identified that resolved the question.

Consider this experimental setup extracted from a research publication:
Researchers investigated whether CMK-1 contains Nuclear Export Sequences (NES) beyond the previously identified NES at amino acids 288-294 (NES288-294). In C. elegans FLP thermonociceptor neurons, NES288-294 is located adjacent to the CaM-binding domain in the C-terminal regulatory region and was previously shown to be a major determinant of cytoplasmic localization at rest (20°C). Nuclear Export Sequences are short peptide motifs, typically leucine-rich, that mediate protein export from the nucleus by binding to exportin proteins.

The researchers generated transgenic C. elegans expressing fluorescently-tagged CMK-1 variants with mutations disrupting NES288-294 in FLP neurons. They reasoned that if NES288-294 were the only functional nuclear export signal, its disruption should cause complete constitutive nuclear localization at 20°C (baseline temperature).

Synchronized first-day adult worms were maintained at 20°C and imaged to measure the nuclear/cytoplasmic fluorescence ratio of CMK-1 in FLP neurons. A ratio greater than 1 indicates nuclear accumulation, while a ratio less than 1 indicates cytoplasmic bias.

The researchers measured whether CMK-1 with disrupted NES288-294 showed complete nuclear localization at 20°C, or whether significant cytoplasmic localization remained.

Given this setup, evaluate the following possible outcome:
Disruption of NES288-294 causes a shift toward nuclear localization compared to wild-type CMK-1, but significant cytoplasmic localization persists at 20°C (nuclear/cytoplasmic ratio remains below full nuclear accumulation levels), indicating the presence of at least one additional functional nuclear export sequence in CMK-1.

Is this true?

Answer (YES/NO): YES